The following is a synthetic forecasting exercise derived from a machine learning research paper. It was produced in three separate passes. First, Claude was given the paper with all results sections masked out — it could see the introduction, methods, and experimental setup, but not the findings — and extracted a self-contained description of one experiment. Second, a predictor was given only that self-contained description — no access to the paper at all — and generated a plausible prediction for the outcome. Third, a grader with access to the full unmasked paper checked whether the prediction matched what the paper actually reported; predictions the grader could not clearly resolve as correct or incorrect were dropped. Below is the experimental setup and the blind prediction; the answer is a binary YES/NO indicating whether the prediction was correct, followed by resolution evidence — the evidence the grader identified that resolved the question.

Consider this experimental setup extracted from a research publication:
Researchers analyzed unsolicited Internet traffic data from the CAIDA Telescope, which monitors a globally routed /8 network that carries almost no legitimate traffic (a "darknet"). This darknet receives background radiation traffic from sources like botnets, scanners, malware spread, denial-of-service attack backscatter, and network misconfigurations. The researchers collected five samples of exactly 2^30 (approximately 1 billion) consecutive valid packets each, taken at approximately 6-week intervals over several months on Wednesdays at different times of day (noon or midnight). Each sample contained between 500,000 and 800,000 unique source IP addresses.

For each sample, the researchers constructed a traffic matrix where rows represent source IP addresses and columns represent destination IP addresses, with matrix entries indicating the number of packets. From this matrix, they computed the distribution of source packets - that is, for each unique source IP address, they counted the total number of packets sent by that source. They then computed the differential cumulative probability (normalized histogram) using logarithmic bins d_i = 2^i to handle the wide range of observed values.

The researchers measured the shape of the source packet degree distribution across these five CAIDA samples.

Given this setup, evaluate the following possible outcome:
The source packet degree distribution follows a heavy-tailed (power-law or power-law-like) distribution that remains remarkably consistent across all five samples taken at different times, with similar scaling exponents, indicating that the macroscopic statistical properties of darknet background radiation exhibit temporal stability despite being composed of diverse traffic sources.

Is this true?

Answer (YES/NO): YES